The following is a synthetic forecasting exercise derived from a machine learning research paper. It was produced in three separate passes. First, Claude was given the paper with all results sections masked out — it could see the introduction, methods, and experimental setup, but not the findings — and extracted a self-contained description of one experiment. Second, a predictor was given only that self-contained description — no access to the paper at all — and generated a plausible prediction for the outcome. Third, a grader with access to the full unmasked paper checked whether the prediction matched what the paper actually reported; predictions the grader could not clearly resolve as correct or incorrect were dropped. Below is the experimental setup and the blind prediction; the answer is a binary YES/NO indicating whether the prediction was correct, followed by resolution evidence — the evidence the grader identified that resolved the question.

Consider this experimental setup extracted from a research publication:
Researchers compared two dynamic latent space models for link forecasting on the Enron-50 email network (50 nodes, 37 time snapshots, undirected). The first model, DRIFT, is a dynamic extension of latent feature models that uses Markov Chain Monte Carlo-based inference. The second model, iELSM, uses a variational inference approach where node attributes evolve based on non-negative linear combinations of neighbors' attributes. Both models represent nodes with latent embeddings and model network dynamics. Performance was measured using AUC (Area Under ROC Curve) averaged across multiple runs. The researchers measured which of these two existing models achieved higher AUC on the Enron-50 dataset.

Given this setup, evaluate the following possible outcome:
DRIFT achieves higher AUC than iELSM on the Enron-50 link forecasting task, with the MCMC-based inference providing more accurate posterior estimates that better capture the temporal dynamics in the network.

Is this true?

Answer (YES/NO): NO